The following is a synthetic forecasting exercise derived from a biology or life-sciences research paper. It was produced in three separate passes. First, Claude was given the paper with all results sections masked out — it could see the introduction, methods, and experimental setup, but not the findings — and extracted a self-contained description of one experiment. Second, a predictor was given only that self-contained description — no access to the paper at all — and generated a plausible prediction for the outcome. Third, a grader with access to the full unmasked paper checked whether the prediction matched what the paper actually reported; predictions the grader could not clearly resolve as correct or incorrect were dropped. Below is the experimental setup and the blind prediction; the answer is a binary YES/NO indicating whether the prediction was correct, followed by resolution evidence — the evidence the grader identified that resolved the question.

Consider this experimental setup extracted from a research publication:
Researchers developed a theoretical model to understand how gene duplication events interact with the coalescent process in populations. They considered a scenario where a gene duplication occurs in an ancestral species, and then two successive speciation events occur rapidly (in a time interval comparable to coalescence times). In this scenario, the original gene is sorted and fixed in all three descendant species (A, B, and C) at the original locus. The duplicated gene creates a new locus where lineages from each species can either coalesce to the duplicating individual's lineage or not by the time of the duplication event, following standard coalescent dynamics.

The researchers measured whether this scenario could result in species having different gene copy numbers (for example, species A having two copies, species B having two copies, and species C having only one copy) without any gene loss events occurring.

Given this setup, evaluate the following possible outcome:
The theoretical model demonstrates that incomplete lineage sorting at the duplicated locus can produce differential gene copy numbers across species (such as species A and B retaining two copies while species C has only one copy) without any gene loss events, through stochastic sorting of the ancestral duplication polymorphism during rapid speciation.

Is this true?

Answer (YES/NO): YES